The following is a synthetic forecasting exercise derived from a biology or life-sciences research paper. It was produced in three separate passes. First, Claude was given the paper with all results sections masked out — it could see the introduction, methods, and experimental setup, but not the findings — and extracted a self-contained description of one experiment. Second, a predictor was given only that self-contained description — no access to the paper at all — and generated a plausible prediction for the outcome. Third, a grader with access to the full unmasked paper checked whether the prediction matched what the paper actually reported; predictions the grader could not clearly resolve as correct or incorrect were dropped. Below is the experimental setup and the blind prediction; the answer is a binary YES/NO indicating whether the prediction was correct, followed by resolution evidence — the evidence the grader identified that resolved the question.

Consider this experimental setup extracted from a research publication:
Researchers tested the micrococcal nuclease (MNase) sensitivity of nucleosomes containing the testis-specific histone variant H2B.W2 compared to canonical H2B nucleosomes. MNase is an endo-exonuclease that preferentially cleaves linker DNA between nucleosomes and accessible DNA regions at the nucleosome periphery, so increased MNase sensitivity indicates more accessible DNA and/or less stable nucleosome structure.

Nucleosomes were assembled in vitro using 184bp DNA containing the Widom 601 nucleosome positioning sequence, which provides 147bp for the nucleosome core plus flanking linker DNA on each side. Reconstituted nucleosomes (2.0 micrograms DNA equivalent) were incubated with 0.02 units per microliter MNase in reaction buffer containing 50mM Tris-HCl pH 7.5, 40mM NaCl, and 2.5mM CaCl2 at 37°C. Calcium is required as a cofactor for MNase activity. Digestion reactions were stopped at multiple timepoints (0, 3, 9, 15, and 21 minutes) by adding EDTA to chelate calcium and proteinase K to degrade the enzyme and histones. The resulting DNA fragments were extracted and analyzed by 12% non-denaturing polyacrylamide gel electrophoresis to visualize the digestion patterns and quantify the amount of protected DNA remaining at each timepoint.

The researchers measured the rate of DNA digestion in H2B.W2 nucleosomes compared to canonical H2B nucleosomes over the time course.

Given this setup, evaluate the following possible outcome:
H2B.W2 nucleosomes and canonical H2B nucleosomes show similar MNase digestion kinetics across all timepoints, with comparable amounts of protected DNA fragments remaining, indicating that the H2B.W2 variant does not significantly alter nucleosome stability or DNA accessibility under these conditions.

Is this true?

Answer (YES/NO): NO